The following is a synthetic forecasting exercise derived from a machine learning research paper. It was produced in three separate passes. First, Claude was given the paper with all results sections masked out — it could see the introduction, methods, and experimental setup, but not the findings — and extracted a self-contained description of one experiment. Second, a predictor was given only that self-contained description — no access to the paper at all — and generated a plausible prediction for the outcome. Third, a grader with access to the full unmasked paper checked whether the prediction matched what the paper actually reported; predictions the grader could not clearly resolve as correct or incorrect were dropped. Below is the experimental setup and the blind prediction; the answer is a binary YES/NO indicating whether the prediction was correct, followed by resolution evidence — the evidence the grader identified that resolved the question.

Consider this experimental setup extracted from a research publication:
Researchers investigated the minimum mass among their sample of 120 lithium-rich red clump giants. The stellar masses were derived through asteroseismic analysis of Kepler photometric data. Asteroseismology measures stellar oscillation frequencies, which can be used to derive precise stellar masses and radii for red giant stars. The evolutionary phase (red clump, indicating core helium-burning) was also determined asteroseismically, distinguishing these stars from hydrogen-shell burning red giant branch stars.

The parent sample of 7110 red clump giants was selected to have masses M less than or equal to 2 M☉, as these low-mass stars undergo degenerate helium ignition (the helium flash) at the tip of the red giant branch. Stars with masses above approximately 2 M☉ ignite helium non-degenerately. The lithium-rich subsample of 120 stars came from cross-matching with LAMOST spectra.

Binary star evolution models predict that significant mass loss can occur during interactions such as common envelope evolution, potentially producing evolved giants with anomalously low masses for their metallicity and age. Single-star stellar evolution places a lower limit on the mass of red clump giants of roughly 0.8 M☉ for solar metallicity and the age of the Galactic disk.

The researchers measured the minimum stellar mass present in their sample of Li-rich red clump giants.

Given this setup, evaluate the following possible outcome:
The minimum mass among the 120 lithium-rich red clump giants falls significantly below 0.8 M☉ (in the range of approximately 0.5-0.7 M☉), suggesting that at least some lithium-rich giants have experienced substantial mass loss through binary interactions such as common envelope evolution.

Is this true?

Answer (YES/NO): YES